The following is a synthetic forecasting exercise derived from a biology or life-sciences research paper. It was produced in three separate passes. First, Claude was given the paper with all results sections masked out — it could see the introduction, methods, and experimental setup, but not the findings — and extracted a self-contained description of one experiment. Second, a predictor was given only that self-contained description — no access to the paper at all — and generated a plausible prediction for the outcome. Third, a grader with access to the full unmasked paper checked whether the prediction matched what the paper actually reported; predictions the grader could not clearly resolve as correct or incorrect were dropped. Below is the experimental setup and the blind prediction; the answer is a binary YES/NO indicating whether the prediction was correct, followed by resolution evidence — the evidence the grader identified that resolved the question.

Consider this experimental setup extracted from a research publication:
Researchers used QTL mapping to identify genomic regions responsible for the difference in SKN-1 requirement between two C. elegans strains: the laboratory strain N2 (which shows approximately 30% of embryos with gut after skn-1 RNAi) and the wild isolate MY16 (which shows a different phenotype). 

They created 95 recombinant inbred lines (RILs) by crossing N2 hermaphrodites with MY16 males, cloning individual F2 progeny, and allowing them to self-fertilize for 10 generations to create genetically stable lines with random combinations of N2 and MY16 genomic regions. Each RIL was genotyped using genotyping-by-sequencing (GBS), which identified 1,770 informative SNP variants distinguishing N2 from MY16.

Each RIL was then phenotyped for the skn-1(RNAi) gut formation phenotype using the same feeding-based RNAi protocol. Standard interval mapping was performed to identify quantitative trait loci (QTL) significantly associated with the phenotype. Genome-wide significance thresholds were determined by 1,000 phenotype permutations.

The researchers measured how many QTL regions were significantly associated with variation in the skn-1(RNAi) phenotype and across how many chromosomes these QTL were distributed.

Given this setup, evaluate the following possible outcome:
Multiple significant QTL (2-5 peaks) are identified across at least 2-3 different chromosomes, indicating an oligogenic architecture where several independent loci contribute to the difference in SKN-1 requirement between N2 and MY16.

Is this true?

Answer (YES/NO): YES